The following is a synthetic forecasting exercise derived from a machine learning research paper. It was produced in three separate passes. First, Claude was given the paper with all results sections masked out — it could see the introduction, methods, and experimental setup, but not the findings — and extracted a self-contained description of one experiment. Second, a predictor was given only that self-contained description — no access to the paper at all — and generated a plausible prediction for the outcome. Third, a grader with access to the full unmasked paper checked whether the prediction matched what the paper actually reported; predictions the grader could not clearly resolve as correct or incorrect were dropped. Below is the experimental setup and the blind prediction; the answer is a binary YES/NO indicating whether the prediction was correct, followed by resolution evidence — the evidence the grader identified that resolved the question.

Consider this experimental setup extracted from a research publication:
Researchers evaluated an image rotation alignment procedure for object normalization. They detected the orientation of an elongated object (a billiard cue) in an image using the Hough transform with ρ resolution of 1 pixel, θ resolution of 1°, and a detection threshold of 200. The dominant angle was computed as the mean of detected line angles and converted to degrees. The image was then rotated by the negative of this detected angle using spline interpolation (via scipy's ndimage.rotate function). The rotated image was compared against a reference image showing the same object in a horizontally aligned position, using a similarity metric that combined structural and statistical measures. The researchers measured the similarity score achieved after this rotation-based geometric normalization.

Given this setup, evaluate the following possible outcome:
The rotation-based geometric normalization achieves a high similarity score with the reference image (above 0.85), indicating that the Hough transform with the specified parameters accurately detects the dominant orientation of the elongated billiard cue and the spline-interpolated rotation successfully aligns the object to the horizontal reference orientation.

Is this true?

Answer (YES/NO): YES